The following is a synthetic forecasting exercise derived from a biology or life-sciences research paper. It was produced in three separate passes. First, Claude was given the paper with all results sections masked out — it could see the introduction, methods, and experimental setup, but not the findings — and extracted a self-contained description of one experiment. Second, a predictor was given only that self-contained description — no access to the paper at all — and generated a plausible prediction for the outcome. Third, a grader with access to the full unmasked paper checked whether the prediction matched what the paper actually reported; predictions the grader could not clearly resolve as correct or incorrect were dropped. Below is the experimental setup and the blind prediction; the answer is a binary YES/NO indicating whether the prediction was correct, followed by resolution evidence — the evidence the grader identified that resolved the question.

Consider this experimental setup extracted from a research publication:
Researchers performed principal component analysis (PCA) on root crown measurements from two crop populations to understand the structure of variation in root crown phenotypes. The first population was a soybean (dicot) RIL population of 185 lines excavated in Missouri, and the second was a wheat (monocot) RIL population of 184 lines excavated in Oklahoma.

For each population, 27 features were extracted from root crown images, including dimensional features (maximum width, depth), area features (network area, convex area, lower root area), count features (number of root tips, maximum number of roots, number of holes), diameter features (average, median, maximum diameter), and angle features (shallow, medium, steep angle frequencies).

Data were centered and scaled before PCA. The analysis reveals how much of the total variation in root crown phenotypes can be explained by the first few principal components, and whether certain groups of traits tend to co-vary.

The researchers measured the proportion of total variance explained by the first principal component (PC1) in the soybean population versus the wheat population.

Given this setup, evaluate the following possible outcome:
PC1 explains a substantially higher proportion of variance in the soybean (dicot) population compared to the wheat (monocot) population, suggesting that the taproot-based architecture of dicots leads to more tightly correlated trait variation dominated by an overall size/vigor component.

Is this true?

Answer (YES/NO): YES